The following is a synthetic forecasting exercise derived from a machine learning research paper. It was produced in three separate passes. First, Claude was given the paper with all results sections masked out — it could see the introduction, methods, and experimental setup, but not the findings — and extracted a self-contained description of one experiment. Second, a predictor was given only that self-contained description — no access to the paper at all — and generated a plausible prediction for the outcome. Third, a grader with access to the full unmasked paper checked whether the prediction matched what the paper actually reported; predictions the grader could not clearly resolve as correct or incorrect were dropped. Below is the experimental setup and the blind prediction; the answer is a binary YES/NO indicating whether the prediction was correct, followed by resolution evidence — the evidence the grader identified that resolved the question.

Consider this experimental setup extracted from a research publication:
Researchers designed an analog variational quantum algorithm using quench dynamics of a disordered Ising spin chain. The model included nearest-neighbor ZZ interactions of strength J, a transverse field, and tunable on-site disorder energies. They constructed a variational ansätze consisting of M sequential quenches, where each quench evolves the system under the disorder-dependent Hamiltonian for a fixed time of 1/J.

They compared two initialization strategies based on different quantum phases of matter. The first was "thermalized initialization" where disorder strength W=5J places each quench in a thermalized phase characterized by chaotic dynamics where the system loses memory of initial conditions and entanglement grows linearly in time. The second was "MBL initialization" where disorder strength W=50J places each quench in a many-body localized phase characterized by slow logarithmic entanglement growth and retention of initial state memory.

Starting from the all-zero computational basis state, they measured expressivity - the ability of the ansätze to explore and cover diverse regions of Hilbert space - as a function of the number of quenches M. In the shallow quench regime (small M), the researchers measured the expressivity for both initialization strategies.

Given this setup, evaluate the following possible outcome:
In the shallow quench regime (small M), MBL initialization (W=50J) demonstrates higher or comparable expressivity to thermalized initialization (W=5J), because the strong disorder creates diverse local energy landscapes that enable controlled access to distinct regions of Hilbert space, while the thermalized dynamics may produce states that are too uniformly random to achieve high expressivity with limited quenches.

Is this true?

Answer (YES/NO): NO